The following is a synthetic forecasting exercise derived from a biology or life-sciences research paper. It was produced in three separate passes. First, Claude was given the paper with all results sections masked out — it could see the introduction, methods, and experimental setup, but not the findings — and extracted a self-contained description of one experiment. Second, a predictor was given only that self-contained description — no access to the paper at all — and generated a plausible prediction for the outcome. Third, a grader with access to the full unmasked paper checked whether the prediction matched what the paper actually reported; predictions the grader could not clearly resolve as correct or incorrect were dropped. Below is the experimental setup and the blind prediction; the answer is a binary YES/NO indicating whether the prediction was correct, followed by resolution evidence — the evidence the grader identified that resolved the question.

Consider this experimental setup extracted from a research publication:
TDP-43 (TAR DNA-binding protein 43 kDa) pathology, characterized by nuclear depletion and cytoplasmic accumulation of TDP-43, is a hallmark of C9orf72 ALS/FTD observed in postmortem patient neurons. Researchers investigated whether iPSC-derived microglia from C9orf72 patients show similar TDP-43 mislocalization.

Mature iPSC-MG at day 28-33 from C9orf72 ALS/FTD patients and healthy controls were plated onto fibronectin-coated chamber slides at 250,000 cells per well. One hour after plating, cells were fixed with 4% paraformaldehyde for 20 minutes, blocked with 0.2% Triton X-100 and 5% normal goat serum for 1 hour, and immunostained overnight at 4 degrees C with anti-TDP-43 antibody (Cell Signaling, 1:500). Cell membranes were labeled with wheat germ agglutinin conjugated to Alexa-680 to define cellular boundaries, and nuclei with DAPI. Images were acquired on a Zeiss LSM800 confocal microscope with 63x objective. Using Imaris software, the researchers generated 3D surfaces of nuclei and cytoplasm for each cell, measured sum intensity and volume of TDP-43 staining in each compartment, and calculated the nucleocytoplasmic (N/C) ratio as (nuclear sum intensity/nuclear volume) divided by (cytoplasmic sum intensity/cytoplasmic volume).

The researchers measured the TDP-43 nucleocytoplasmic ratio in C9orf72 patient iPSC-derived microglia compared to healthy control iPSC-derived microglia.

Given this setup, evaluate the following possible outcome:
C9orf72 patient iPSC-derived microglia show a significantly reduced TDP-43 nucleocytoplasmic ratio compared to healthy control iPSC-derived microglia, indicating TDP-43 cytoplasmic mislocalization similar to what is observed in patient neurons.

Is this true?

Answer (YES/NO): NO